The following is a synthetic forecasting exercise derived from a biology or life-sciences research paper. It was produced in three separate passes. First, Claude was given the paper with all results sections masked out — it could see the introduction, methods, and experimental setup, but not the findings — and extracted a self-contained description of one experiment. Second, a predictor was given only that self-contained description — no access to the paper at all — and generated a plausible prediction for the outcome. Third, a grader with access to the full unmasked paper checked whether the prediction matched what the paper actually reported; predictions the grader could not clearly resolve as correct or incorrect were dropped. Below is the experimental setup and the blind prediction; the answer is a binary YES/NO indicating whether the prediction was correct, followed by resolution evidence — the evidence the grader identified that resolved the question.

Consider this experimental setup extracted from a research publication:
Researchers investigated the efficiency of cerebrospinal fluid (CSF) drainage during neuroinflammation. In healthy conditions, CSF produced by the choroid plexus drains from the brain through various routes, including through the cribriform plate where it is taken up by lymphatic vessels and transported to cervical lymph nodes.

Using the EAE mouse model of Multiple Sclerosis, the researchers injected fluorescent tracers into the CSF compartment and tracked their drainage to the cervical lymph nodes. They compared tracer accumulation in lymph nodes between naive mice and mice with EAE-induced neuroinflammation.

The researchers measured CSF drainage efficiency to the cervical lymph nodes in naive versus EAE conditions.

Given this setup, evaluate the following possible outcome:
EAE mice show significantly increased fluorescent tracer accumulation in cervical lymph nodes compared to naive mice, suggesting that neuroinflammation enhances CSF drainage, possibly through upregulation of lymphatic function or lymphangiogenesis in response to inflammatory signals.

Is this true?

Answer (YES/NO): YES